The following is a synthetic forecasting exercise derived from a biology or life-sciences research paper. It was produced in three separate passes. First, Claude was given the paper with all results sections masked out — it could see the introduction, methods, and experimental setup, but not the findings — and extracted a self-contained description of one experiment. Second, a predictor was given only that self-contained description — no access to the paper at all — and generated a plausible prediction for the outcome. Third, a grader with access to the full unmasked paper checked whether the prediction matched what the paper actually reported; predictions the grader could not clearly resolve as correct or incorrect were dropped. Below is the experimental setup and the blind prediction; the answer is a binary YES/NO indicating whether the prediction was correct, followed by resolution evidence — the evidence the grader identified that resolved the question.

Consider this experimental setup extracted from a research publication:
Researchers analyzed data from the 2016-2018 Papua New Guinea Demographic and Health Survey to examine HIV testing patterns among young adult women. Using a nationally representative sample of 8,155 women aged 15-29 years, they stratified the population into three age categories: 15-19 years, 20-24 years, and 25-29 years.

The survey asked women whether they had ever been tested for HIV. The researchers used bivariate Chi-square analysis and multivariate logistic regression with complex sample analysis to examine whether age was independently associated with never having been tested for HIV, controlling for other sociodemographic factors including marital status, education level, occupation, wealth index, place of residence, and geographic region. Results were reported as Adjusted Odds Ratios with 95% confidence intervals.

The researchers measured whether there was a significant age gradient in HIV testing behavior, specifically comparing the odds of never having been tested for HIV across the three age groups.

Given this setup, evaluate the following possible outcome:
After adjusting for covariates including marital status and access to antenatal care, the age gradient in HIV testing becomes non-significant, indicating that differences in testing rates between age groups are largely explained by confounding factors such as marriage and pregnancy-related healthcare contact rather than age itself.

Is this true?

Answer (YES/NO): NO